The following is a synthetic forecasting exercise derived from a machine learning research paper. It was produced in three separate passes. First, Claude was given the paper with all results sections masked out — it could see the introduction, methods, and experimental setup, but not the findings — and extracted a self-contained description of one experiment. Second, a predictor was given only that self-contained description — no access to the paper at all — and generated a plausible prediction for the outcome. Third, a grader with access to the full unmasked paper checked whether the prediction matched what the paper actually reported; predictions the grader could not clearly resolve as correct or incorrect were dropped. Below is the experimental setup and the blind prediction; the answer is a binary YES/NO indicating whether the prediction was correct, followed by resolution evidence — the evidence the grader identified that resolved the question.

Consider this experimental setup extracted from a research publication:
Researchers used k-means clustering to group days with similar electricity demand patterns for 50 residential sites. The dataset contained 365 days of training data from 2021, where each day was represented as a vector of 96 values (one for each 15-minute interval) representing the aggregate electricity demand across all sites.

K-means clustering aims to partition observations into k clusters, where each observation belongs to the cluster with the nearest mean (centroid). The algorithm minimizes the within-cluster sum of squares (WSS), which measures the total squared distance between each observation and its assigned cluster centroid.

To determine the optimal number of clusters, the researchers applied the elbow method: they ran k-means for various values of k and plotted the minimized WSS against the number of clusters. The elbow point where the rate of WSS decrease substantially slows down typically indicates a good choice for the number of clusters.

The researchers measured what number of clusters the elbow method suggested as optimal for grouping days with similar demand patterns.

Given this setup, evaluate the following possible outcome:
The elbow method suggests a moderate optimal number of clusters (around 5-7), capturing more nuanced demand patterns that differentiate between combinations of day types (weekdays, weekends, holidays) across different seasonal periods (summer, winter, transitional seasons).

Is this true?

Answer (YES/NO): NO